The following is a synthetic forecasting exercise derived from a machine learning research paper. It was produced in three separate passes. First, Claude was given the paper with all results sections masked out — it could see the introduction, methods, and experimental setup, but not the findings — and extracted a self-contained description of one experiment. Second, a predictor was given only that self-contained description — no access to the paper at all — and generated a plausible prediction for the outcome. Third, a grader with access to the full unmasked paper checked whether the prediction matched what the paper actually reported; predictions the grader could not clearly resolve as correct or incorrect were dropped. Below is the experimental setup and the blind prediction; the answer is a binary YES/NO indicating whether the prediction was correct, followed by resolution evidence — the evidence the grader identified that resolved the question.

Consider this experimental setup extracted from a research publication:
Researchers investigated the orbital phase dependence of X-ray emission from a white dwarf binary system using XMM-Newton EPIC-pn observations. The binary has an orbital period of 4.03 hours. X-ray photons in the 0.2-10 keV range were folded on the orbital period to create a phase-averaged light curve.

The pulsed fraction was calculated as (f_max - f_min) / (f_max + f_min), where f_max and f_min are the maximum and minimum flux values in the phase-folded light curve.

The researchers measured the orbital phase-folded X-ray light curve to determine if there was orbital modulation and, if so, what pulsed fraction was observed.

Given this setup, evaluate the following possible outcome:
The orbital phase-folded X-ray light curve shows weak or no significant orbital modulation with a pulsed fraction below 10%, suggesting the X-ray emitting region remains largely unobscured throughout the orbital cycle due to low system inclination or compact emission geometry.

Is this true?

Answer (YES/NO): NO